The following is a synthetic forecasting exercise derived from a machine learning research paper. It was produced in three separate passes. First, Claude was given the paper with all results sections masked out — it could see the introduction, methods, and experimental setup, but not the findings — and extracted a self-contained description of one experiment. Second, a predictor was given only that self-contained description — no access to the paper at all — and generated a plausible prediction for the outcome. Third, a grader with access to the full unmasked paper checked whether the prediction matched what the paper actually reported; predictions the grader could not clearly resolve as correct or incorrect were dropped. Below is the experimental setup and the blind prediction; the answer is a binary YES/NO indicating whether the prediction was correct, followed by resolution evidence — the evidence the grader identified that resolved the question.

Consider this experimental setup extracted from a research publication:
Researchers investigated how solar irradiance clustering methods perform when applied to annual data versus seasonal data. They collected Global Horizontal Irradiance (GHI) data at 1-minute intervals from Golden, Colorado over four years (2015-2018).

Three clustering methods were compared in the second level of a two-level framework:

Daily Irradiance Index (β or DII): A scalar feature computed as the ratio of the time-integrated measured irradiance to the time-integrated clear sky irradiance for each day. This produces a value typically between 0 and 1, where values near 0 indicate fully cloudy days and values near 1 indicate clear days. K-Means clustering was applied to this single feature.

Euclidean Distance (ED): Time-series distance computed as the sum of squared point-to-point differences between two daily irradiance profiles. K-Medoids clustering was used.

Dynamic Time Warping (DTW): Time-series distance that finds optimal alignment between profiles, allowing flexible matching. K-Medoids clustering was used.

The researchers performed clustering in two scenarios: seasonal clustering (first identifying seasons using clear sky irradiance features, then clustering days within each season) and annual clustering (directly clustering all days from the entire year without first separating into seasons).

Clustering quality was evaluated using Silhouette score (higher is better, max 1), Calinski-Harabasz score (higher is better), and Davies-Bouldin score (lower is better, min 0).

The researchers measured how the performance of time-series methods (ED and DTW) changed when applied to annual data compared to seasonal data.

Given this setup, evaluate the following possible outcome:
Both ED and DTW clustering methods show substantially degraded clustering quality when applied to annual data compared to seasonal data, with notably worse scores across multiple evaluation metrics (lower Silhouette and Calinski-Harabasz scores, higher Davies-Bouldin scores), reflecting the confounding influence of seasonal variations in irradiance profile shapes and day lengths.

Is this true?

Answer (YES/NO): YES